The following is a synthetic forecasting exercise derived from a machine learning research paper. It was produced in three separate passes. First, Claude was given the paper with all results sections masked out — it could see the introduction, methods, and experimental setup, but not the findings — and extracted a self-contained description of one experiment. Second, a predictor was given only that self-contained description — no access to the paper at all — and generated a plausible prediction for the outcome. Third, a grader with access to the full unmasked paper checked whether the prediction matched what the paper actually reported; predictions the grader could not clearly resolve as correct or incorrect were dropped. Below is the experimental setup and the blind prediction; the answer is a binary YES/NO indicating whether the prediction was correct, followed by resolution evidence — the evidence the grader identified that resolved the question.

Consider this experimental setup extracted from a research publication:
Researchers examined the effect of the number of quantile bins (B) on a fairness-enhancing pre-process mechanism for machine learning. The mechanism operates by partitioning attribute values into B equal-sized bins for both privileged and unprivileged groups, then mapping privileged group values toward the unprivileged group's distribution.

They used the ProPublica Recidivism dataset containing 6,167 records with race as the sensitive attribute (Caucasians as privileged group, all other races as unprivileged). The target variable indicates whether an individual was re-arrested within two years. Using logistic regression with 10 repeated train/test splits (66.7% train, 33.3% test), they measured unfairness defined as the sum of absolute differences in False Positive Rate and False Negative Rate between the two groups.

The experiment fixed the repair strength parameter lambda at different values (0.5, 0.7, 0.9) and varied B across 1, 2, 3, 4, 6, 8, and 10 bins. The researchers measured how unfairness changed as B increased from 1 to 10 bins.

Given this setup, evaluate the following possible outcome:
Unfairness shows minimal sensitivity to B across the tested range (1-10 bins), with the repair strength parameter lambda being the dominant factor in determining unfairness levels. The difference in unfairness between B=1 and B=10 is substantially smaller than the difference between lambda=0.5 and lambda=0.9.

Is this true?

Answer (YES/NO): NO